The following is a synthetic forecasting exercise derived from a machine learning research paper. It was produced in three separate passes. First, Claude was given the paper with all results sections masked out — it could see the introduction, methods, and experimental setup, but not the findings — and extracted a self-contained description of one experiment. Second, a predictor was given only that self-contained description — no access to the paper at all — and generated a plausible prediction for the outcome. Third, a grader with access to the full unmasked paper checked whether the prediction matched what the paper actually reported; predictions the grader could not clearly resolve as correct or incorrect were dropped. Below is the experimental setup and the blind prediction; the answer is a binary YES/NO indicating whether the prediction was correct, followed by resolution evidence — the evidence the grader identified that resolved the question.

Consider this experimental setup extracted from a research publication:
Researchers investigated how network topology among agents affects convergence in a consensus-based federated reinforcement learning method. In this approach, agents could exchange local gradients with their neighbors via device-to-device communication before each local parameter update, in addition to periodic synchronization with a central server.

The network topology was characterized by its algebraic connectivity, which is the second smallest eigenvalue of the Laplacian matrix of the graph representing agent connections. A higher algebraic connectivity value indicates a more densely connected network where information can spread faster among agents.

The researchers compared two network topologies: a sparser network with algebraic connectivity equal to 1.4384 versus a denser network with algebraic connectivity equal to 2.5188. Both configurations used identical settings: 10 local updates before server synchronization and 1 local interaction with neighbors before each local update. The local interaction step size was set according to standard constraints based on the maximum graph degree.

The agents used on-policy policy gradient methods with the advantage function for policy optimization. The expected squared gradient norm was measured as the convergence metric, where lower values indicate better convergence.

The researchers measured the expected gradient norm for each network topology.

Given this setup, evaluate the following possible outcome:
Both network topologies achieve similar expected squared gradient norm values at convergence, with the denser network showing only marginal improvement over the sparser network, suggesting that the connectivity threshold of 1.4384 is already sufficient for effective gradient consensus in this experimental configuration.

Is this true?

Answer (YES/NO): NO